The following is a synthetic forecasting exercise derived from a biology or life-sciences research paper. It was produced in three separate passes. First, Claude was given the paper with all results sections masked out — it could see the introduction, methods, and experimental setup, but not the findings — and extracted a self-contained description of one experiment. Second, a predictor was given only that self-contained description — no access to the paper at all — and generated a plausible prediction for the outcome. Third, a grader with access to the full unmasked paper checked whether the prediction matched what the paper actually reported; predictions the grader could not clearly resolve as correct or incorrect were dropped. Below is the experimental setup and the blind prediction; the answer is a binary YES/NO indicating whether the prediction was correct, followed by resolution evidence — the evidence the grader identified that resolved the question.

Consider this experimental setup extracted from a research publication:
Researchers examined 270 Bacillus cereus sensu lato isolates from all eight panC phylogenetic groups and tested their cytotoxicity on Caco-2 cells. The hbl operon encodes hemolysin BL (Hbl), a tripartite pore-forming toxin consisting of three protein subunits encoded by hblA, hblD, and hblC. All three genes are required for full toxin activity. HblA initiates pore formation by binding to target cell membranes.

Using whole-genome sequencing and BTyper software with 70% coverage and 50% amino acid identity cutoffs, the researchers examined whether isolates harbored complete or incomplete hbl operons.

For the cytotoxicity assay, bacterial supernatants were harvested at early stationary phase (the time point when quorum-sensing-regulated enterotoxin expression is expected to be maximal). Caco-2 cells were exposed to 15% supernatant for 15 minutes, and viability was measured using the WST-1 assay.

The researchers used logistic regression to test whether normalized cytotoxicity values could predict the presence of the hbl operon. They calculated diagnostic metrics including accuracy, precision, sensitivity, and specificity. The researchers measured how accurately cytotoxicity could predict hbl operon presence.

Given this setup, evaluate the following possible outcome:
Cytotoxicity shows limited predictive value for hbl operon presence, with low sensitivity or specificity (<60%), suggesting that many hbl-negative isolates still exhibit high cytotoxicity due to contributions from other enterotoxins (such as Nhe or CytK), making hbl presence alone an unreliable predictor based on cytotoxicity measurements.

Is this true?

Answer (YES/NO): NO